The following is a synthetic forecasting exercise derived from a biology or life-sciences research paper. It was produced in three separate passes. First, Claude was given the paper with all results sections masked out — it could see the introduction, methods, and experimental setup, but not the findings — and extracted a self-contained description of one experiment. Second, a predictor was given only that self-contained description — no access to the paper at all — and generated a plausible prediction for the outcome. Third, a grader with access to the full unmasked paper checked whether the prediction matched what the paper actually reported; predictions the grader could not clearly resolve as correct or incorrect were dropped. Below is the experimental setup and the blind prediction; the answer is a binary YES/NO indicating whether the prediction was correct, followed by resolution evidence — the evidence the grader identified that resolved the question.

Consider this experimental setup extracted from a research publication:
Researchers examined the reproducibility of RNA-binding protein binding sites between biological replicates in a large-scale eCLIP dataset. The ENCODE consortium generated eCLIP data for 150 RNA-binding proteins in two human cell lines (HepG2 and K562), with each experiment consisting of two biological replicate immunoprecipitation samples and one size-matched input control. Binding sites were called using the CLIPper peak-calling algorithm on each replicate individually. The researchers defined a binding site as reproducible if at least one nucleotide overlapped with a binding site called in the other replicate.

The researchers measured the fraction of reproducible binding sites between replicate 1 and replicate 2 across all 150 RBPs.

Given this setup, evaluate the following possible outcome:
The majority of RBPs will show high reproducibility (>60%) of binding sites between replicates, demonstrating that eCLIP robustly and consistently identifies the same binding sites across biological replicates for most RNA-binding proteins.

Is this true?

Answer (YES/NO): NO